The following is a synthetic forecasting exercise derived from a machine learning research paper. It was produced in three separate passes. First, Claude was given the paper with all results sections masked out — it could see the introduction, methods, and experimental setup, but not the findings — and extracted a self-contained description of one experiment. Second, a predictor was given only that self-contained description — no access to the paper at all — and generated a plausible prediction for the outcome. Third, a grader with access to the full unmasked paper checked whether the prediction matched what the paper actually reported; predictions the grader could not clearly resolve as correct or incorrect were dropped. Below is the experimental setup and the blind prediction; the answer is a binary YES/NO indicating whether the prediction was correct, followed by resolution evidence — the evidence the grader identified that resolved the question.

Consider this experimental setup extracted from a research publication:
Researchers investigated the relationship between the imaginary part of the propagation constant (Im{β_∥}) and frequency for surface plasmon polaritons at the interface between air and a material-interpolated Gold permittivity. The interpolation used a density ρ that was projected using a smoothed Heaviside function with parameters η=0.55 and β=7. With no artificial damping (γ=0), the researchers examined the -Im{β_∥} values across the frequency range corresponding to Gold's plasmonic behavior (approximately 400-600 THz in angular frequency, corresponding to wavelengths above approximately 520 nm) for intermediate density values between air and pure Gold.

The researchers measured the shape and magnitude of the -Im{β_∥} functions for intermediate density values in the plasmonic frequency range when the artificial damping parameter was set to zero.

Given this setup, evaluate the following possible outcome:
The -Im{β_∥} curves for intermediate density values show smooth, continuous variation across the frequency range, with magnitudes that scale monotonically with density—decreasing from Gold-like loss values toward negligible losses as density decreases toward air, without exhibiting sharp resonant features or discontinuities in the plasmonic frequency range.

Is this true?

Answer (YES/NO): NO